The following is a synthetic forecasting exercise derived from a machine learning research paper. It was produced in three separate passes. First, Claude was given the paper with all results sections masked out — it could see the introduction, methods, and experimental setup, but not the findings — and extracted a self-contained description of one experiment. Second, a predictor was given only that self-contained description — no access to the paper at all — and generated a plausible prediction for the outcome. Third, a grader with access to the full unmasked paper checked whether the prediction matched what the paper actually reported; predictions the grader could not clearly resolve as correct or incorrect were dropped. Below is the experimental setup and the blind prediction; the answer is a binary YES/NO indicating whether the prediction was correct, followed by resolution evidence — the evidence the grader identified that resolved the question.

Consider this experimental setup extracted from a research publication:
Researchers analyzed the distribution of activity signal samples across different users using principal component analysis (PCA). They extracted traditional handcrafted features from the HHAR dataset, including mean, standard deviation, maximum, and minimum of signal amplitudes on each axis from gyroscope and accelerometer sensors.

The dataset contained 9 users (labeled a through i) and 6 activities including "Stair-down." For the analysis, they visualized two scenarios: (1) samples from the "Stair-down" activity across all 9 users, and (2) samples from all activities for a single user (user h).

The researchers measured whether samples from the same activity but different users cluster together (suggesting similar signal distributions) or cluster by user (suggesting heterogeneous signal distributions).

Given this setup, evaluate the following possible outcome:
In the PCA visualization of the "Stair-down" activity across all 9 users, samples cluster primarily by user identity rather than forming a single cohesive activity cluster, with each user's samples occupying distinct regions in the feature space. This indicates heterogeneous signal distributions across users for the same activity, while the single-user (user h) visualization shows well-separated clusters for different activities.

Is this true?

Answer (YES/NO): YES